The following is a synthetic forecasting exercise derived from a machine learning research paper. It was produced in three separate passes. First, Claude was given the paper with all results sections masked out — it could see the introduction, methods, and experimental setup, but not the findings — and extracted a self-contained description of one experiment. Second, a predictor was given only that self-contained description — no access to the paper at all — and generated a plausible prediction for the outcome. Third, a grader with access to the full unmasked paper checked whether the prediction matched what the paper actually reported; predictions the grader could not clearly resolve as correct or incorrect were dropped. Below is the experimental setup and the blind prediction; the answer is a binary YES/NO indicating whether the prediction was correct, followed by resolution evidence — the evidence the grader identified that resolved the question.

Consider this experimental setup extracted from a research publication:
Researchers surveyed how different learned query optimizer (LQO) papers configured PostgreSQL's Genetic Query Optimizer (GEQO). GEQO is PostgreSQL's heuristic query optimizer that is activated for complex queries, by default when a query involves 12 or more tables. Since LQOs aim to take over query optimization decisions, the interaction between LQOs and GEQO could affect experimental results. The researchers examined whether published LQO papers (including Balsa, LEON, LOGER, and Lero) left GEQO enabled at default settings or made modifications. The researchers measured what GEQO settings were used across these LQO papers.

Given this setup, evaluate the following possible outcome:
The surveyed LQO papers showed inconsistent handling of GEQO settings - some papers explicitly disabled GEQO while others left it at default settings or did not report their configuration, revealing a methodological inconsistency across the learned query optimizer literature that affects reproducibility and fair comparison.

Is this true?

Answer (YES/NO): YES